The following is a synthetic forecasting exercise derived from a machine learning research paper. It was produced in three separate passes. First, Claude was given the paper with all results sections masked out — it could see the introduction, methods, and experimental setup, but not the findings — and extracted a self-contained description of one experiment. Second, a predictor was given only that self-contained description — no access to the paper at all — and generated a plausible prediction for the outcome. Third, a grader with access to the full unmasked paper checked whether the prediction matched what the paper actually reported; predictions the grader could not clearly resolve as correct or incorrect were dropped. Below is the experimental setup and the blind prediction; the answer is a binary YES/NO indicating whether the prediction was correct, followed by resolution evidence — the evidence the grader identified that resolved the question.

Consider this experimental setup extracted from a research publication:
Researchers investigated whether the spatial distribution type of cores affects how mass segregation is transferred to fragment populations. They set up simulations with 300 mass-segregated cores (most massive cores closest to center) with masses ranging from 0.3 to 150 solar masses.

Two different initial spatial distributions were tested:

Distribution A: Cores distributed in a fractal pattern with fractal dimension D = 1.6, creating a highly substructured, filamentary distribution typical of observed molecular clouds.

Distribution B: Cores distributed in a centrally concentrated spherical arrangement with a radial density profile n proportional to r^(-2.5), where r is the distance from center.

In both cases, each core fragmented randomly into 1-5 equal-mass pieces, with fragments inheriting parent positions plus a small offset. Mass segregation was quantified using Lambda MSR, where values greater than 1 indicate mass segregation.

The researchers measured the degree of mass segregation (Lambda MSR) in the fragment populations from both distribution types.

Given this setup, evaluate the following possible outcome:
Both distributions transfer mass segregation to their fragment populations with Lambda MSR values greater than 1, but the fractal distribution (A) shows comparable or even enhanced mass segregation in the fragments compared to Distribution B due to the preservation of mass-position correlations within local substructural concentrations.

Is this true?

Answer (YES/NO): YES